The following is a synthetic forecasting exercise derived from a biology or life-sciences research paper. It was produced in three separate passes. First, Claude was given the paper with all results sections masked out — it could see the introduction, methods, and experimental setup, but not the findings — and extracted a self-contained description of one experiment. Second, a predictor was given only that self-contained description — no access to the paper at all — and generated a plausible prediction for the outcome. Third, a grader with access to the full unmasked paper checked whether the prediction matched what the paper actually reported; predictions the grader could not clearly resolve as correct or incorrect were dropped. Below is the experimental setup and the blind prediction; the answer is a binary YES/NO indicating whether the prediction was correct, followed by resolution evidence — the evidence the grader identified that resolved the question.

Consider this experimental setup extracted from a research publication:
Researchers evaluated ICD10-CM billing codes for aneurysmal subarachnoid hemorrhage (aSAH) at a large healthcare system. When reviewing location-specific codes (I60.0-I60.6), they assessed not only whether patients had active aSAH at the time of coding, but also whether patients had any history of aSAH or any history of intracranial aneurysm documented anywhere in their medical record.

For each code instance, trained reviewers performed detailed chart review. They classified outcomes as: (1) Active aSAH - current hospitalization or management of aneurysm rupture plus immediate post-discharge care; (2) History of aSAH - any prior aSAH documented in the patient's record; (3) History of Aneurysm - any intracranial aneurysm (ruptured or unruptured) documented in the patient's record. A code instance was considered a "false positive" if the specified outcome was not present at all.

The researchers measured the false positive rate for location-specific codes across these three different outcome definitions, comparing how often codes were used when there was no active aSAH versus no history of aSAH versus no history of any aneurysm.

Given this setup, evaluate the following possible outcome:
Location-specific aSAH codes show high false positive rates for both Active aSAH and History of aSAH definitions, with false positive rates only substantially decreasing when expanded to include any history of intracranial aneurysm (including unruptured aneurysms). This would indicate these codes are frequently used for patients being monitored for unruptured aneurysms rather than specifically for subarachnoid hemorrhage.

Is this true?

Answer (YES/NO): NO